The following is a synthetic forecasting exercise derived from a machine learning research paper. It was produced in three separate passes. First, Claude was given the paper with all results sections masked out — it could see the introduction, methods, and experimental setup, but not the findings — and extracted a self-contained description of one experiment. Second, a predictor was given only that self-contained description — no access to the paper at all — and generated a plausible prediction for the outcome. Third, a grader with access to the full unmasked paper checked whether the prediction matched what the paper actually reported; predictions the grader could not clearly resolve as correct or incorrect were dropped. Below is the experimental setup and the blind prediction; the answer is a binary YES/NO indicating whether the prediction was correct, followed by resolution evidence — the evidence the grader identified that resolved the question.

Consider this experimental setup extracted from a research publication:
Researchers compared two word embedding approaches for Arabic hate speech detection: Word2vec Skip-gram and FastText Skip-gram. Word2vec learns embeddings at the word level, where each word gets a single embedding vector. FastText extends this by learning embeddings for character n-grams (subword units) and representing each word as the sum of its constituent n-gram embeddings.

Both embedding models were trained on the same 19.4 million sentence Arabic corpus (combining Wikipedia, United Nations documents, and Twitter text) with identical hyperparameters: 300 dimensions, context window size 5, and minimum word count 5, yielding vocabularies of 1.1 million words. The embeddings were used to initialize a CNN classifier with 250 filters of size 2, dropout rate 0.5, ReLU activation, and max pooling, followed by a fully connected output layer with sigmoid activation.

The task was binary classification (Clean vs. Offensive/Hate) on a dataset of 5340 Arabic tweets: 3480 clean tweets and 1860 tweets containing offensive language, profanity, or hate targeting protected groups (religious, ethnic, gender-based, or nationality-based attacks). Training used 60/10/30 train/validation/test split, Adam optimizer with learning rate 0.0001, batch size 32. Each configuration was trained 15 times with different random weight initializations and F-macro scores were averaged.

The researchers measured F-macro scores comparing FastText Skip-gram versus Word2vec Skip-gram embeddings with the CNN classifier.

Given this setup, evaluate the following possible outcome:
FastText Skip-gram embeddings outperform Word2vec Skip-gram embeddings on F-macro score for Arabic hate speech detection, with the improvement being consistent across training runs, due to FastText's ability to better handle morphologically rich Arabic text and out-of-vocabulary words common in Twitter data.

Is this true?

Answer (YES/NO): NO